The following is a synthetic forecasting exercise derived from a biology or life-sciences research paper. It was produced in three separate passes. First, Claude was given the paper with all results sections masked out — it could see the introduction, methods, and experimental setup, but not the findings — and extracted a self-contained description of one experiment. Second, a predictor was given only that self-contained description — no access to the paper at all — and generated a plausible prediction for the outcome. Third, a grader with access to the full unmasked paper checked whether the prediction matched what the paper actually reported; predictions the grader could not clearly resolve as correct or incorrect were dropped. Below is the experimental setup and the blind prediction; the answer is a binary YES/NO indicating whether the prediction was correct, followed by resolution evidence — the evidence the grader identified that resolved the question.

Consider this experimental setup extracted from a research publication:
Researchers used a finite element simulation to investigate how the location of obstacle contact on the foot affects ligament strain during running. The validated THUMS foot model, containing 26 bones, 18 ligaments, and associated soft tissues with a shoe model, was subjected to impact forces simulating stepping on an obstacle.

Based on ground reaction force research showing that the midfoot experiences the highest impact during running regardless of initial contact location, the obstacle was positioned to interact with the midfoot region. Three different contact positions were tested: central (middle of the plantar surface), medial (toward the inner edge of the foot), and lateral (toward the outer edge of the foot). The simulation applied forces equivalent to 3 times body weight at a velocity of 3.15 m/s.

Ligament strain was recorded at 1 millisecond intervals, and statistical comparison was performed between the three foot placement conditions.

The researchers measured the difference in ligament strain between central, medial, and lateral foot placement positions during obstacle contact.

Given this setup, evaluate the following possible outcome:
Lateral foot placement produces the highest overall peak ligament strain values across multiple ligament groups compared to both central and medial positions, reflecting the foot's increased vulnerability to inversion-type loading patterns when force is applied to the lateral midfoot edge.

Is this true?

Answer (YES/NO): NO